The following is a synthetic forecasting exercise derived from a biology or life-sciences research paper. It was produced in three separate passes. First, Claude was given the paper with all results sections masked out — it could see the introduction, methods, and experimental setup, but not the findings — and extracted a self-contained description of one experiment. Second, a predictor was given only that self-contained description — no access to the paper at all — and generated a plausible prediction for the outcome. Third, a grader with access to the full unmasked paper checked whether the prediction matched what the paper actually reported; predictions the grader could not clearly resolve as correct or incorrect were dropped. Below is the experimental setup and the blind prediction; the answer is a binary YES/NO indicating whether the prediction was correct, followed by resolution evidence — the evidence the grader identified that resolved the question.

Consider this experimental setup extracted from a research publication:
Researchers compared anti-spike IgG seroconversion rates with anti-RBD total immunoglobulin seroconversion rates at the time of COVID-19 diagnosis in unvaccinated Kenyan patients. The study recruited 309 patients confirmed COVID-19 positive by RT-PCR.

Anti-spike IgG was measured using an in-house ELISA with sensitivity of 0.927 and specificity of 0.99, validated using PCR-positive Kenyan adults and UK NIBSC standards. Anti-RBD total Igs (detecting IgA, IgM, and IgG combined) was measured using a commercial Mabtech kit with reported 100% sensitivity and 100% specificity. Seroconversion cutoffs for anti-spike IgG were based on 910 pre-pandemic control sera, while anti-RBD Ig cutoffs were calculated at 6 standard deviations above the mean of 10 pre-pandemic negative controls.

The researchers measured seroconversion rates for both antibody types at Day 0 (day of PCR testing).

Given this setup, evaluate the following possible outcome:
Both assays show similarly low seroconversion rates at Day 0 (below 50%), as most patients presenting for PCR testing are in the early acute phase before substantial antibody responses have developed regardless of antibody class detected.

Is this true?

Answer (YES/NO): NO